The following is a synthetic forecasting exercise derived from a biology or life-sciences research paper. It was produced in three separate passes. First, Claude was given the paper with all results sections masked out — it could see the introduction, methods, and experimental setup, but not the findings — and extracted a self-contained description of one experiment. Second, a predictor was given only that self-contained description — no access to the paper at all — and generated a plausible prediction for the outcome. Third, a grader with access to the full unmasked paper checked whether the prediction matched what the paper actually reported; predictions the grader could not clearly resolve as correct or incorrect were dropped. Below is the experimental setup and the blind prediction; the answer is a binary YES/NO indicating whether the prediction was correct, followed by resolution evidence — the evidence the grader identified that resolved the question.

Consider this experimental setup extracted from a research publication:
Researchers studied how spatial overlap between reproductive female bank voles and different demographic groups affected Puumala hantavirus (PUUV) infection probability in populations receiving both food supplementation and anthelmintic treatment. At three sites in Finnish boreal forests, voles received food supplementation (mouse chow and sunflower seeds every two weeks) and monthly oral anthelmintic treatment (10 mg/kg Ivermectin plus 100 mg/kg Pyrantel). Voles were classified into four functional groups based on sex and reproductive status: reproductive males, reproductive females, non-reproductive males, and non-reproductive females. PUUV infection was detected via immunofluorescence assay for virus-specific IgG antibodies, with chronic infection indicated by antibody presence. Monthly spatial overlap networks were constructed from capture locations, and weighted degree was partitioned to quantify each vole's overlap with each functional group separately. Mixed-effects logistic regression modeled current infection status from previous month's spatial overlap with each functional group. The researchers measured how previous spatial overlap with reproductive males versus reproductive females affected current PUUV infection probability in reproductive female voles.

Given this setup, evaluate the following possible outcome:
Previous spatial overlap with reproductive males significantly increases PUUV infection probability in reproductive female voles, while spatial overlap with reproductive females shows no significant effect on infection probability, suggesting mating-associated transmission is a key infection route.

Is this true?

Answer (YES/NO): NO